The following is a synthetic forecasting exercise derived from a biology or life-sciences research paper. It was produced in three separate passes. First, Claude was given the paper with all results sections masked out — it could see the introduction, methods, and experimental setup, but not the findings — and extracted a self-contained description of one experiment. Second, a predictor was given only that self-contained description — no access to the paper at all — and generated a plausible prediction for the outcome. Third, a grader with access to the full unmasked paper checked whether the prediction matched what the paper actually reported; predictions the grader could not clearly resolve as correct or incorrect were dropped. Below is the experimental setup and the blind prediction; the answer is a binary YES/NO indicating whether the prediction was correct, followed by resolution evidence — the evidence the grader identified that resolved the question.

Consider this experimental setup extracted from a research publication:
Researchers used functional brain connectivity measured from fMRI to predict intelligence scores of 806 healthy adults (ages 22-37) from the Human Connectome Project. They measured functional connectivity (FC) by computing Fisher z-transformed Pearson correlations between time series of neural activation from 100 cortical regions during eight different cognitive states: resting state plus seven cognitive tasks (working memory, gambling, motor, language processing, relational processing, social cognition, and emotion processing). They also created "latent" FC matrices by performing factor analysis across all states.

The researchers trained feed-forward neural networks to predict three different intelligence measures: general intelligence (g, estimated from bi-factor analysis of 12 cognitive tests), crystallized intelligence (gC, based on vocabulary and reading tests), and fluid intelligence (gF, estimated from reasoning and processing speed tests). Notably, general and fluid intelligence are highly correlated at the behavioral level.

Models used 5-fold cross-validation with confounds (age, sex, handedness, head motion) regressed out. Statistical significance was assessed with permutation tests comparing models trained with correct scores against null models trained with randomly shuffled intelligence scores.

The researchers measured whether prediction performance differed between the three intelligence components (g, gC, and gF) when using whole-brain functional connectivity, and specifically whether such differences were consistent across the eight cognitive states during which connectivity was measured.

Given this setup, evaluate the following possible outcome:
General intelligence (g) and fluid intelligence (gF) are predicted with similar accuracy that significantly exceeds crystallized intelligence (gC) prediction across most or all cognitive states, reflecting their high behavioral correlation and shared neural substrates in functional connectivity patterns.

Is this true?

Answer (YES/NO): NO